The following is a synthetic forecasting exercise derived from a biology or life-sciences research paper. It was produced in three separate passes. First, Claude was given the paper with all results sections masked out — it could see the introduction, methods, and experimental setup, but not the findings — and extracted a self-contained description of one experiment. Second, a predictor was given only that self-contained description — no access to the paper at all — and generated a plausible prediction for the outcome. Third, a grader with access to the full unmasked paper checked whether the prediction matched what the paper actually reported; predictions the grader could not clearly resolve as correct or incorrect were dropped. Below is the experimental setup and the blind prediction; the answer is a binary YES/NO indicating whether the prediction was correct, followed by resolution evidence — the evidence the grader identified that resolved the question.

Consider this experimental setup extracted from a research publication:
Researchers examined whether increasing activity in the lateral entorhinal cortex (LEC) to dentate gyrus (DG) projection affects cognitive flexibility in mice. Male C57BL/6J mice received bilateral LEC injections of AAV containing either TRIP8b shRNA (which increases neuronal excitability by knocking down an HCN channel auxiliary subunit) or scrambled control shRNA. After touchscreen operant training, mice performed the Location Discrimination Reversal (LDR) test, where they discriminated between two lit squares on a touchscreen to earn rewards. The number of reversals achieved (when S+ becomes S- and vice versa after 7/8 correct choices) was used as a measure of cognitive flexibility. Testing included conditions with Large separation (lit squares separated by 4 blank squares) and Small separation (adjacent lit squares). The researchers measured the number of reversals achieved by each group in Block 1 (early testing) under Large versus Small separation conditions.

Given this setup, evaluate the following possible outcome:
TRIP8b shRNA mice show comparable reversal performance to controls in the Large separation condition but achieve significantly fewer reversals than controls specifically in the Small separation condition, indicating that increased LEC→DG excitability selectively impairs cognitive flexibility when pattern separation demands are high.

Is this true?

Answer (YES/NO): NO